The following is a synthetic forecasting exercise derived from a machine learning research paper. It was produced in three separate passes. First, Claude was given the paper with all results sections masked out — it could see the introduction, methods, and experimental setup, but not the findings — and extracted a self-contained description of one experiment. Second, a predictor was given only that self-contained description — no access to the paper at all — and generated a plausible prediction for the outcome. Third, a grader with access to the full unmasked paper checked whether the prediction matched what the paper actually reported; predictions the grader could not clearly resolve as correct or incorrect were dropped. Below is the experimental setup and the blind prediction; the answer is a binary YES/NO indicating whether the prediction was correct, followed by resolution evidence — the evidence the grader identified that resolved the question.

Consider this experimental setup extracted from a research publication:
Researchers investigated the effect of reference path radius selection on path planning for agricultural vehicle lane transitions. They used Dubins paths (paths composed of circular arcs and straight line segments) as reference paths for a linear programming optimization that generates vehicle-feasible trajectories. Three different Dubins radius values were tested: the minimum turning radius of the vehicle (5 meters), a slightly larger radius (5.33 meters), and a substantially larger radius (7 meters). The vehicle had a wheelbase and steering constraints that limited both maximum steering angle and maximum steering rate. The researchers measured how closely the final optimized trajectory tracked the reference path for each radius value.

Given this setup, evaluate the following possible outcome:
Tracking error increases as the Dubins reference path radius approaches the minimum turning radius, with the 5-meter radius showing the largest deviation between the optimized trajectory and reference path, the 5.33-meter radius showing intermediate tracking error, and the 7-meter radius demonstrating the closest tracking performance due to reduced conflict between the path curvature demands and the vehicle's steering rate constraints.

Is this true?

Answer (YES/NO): YES